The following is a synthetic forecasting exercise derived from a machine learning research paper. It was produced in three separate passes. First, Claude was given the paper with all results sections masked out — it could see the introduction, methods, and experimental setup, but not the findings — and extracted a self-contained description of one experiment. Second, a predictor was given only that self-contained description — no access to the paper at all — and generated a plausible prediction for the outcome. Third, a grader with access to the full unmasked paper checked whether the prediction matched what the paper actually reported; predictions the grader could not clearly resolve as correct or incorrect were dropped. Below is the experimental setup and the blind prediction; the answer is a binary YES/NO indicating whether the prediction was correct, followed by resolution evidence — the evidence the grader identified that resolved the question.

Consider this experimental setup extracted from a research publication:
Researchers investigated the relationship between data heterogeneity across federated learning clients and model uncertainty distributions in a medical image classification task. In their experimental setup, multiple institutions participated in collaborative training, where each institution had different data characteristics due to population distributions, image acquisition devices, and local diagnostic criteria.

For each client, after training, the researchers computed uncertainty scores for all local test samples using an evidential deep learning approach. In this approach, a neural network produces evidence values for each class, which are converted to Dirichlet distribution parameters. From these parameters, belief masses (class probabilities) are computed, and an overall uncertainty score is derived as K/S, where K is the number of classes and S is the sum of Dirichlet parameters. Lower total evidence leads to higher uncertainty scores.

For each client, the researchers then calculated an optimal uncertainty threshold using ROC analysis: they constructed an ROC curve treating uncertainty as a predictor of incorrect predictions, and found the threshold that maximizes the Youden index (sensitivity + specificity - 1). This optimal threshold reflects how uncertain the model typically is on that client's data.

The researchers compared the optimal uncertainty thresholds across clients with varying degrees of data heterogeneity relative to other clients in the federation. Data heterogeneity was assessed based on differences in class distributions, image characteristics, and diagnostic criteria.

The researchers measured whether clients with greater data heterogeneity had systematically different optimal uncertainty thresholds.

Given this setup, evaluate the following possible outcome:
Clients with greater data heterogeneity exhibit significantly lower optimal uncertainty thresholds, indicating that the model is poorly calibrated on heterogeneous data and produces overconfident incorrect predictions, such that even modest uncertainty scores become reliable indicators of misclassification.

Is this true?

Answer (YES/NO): NO